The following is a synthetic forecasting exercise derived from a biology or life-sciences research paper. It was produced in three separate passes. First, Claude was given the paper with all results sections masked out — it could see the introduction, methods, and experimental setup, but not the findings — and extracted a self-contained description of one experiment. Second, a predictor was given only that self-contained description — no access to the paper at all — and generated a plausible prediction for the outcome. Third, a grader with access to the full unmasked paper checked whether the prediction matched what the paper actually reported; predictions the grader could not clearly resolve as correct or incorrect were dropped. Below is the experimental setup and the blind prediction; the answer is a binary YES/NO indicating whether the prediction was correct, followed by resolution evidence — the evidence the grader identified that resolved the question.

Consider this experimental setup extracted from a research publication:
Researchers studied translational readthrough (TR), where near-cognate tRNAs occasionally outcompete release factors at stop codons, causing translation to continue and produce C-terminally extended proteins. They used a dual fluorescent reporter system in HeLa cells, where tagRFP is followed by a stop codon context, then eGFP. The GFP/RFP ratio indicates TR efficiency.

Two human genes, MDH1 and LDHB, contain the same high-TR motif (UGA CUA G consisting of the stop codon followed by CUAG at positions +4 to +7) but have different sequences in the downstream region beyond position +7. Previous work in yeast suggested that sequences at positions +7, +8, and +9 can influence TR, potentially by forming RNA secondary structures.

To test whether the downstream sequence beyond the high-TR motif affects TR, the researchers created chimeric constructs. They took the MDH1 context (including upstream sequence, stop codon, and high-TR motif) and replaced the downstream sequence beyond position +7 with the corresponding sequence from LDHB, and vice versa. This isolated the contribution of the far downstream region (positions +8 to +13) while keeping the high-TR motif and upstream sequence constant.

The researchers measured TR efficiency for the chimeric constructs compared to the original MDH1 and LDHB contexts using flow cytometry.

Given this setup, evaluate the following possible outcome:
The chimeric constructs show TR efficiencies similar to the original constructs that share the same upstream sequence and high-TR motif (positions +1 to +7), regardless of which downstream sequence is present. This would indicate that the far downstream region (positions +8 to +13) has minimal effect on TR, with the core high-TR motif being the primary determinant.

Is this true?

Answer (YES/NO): NO